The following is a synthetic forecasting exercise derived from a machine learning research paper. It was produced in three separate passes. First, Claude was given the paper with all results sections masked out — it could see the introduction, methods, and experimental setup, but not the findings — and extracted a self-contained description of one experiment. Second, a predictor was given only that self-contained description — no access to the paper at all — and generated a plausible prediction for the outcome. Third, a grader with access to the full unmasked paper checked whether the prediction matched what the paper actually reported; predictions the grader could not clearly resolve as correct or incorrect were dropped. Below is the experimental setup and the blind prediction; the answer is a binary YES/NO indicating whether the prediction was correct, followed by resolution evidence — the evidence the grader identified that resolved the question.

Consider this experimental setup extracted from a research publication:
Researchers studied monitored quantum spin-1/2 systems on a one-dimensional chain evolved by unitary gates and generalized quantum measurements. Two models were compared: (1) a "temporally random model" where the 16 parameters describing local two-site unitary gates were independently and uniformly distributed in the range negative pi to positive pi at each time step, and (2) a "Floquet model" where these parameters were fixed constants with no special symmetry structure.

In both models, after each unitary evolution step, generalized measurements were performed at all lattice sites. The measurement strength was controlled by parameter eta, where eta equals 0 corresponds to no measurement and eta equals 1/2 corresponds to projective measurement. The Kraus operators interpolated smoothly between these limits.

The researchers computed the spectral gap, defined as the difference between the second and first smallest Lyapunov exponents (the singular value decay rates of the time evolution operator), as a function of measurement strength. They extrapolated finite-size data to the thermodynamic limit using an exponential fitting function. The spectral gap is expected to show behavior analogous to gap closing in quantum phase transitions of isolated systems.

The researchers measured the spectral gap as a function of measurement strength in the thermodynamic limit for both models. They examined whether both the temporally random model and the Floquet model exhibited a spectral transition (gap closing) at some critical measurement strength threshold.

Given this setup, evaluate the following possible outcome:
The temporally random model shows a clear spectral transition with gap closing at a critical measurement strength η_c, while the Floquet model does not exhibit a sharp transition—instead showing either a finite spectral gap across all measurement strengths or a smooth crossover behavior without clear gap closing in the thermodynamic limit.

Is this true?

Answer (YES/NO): NO